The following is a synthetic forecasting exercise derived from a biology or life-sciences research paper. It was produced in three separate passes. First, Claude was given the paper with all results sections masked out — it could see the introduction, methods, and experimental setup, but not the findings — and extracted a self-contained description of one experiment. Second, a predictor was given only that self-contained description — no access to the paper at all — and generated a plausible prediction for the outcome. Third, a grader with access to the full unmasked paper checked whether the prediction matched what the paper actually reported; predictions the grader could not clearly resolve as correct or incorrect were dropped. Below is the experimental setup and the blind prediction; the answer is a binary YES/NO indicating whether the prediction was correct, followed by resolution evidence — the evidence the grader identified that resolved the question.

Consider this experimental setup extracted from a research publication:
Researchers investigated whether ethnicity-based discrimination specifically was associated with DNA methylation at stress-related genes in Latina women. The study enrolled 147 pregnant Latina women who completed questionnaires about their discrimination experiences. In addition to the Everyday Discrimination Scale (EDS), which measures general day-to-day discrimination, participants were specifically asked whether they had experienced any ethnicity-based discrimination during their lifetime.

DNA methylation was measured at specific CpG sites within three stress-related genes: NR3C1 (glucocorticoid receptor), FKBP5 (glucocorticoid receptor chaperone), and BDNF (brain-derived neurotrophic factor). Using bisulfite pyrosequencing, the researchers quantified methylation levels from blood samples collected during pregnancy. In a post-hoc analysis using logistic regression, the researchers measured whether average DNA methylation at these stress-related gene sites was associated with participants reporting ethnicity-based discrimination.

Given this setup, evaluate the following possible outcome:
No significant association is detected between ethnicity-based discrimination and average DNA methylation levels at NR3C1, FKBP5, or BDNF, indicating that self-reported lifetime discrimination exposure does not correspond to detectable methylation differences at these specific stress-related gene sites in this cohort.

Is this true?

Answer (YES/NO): YES